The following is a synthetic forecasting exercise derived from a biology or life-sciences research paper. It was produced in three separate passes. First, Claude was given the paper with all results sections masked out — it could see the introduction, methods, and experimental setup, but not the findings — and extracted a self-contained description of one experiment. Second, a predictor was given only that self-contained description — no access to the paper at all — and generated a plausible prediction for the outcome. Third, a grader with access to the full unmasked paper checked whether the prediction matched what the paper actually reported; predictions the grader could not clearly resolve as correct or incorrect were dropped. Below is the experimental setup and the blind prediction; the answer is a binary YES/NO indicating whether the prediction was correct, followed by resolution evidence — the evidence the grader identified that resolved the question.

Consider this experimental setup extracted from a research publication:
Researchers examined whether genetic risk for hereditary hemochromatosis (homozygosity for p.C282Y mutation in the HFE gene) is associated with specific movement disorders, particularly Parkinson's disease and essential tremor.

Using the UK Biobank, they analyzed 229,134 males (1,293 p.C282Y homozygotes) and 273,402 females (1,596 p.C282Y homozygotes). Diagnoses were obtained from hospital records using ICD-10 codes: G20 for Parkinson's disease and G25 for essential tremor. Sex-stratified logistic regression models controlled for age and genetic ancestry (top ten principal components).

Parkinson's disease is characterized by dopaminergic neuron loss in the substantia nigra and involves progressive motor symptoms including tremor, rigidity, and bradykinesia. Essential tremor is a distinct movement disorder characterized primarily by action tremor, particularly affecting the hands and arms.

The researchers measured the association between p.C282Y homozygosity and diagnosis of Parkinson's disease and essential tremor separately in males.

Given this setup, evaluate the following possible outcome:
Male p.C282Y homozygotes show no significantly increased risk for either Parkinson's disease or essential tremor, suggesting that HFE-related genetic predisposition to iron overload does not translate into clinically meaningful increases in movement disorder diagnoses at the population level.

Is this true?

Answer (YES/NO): NO